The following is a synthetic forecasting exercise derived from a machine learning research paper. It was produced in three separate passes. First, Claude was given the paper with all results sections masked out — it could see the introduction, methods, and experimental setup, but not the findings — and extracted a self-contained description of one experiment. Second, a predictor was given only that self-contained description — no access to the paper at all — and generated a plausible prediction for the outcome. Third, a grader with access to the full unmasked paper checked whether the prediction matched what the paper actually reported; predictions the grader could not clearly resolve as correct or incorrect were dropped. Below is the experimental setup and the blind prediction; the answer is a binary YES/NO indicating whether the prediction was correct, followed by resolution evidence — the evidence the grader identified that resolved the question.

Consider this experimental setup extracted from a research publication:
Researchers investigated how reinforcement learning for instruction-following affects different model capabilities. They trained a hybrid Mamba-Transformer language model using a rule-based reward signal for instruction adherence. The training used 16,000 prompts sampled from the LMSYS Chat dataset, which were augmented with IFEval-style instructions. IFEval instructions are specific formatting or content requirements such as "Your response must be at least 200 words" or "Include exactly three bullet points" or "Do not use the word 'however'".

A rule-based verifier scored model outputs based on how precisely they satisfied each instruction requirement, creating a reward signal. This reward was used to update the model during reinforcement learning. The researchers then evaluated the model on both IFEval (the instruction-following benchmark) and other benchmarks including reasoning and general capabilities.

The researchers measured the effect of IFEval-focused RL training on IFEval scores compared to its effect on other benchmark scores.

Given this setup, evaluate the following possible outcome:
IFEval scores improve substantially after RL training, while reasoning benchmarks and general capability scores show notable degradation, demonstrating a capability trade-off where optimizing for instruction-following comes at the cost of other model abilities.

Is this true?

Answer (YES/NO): NO